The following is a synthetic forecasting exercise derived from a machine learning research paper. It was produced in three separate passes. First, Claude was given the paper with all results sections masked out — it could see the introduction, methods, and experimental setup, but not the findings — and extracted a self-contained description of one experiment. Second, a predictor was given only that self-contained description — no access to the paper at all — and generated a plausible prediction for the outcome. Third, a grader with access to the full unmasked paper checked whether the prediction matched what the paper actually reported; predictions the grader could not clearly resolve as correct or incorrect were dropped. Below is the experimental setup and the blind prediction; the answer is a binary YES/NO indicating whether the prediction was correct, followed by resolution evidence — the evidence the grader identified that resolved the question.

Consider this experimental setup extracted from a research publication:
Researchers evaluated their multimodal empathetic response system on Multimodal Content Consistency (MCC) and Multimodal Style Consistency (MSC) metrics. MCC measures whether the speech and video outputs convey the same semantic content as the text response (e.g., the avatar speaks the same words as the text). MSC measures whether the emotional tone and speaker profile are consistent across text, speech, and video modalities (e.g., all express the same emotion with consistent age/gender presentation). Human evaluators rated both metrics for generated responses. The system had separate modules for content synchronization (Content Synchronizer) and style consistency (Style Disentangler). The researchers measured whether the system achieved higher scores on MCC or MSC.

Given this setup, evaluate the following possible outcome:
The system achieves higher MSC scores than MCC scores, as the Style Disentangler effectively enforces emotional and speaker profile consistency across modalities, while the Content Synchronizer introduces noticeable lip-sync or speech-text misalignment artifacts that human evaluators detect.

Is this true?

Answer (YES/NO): NO